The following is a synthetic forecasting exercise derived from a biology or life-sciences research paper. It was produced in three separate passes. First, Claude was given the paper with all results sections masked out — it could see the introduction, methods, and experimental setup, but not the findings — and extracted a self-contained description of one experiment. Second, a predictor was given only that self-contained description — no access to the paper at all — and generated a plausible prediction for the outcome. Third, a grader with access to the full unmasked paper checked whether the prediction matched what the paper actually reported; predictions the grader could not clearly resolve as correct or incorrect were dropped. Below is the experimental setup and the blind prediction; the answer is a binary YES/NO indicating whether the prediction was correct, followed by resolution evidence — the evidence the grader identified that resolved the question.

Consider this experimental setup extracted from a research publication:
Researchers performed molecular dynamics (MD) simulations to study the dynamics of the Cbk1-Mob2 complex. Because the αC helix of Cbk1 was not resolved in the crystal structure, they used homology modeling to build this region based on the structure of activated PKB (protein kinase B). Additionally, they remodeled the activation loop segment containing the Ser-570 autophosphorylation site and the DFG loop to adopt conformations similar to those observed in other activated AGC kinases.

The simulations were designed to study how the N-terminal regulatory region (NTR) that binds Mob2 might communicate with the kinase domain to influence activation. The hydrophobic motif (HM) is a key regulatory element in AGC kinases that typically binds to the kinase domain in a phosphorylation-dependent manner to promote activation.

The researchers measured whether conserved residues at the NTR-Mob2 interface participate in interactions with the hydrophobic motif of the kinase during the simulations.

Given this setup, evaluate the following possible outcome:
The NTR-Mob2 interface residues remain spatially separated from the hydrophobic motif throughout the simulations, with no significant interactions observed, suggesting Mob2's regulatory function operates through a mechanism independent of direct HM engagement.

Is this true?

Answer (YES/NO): NO